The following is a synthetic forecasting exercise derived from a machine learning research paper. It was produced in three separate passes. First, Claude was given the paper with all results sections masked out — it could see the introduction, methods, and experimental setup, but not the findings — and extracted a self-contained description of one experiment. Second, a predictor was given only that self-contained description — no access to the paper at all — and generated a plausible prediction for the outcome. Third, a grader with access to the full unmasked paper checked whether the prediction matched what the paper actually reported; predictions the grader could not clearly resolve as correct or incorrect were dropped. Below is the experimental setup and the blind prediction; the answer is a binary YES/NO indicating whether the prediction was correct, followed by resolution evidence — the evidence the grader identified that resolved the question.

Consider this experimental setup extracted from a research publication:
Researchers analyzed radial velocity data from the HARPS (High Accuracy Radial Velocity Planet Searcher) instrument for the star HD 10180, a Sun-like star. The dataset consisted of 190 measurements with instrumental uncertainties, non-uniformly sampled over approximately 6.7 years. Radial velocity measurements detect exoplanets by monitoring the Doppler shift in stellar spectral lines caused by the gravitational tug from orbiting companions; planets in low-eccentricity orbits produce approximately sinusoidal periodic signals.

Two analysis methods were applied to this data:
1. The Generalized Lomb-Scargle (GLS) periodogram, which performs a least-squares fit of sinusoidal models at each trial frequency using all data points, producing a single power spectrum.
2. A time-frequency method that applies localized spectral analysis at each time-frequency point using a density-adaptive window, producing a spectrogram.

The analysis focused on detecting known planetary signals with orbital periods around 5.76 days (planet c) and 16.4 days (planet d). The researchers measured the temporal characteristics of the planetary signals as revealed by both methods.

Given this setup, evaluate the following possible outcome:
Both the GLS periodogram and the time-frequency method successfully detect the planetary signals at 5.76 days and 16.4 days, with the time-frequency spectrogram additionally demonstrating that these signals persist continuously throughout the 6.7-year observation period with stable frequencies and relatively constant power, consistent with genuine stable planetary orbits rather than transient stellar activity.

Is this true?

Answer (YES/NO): NO